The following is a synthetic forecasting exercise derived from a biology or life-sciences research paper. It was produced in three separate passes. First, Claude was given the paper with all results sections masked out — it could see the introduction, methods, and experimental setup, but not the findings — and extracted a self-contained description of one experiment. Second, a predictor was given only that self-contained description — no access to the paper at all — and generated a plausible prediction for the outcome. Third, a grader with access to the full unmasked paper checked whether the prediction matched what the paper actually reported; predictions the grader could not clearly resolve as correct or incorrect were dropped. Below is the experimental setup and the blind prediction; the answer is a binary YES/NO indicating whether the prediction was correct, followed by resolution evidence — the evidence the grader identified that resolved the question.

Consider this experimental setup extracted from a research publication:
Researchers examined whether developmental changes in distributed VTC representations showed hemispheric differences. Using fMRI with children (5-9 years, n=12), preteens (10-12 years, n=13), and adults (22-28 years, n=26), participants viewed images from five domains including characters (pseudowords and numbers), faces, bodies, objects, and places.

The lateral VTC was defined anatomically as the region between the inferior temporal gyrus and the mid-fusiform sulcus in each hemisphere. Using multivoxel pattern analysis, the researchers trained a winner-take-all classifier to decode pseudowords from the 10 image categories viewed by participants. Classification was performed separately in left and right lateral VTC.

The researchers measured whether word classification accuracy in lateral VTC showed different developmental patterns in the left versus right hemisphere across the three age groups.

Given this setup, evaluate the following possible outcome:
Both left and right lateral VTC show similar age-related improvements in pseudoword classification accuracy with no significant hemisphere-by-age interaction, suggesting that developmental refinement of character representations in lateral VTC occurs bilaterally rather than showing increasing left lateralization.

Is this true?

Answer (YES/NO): NO